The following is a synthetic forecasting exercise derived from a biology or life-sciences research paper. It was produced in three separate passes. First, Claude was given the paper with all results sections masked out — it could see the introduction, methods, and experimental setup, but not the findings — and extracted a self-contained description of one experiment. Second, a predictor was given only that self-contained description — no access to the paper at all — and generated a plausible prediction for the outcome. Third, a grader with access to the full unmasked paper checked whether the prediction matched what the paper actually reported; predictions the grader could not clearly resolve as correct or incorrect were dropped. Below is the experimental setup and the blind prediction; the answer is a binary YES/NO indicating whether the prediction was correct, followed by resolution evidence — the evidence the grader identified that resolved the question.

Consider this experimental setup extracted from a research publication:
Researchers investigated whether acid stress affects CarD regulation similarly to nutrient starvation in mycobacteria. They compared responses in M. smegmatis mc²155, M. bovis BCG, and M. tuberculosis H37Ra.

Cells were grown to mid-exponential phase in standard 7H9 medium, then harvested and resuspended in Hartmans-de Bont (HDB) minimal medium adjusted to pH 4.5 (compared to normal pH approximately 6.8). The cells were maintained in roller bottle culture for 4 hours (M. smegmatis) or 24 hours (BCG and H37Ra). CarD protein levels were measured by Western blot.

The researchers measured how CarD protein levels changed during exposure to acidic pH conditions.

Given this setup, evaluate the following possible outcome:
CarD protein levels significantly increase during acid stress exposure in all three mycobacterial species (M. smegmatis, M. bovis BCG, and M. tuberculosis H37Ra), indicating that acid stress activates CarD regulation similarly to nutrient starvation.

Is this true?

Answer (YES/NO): NO